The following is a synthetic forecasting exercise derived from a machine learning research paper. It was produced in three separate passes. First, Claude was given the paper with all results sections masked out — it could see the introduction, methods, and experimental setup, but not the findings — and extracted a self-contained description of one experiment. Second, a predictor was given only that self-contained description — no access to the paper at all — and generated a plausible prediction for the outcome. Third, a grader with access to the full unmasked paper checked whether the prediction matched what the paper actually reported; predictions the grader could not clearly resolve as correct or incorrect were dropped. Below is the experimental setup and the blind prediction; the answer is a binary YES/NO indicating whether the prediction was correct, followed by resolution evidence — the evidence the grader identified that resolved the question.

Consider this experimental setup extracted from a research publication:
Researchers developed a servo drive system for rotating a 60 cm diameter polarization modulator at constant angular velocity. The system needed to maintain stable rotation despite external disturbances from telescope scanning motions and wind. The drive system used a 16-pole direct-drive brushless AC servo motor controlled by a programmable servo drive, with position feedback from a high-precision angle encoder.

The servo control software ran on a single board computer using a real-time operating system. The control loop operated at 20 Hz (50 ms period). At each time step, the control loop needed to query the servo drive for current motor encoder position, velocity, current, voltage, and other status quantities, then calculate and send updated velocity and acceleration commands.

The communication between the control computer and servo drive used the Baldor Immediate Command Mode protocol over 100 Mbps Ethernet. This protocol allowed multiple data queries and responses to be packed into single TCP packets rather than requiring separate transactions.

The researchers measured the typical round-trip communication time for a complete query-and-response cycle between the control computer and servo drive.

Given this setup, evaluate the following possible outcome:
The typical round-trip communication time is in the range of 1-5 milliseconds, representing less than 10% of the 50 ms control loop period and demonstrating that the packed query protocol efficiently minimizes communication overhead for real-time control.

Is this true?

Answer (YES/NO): YES